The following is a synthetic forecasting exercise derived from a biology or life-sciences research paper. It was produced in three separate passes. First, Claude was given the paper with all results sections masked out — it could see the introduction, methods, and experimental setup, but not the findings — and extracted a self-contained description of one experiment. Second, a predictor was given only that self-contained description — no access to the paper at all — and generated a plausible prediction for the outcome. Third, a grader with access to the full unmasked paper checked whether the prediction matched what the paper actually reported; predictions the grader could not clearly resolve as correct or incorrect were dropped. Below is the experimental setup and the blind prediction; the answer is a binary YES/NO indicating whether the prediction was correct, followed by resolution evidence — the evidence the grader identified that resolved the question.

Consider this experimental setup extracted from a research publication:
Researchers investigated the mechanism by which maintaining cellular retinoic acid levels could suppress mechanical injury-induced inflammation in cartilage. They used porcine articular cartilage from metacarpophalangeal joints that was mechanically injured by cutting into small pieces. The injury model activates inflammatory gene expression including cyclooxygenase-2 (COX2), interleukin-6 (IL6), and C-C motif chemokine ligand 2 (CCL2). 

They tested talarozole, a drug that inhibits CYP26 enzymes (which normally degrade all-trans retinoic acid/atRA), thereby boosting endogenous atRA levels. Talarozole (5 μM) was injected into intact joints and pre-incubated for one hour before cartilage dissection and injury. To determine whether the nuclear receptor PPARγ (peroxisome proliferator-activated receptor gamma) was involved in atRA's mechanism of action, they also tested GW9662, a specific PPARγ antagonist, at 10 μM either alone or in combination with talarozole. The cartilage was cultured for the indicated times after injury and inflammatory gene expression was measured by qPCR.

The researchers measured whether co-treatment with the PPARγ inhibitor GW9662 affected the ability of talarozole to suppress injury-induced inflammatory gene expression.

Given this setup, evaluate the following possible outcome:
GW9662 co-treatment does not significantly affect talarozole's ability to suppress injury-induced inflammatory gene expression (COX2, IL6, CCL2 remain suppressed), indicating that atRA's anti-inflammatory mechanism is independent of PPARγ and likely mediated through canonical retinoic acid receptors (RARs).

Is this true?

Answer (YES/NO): NO